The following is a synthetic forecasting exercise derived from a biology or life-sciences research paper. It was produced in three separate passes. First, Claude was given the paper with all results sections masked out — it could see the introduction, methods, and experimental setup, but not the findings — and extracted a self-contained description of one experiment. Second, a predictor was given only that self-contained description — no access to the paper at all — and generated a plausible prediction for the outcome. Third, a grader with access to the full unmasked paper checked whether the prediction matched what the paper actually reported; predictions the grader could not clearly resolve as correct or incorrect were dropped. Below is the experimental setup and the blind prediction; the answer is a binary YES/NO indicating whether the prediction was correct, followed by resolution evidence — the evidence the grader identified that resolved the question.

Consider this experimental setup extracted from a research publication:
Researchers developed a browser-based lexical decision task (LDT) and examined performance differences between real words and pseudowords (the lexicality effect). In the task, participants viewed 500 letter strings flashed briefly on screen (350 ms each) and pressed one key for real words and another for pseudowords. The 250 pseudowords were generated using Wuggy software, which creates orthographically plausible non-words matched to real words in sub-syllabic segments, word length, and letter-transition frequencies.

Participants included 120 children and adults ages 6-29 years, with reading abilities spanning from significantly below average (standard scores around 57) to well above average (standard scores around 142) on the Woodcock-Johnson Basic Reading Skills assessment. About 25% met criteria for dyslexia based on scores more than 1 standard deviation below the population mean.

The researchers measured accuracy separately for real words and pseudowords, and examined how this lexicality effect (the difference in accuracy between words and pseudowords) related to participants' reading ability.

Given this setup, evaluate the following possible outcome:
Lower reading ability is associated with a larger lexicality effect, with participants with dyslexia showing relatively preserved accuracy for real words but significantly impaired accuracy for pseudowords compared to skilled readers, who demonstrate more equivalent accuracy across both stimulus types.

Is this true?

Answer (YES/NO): NO